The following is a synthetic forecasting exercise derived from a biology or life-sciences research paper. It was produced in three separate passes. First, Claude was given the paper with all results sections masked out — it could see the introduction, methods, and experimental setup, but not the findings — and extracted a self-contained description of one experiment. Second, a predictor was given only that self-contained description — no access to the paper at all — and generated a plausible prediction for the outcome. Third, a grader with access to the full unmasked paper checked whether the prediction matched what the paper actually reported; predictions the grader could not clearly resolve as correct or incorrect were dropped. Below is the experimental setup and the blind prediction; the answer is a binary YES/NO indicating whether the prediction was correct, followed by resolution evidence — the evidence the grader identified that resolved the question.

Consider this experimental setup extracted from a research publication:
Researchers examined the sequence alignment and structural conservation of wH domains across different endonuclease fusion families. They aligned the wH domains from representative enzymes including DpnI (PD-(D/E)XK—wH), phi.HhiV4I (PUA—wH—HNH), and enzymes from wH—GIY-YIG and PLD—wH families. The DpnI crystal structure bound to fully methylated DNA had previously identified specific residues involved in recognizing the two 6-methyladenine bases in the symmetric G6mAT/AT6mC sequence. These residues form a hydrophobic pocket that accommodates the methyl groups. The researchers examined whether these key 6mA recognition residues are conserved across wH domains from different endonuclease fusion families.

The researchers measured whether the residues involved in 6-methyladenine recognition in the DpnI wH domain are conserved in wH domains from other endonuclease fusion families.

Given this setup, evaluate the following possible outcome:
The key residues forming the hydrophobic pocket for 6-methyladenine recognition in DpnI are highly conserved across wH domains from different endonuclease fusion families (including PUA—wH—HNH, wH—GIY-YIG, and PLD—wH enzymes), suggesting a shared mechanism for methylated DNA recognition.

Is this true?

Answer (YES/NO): YES